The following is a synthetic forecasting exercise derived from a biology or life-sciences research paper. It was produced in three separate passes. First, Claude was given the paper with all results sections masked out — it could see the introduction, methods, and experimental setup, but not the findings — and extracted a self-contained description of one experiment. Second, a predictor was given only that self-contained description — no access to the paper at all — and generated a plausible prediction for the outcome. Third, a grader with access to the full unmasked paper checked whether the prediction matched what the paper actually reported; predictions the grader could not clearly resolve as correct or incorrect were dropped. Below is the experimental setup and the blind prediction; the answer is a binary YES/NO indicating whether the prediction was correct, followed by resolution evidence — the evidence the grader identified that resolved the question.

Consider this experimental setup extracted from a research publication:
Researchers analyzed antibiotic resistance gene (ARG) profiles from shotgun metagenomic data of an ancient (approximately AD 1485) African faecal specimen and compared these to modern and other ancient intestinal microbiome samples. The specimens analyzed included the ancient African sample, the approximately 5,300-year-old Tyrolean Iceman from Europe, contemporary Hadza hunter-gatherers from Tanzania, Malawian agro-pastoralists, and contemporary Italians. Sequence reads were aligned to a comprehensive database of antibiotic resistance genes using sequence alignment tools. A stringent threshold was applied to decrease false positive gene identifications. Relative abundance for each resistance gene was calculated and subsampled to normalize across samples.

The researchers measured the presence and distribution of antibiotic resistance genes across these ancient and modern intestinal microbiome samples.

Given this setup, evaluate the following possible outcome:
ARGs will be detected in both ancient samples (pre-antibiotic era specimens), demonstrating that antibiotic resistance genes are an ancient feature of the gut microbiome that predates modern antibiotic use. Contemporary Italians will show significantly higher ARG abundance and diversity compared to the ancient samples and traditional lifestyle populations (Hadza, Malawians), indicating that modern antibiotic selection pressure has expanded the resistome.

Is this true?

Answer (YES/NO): NO